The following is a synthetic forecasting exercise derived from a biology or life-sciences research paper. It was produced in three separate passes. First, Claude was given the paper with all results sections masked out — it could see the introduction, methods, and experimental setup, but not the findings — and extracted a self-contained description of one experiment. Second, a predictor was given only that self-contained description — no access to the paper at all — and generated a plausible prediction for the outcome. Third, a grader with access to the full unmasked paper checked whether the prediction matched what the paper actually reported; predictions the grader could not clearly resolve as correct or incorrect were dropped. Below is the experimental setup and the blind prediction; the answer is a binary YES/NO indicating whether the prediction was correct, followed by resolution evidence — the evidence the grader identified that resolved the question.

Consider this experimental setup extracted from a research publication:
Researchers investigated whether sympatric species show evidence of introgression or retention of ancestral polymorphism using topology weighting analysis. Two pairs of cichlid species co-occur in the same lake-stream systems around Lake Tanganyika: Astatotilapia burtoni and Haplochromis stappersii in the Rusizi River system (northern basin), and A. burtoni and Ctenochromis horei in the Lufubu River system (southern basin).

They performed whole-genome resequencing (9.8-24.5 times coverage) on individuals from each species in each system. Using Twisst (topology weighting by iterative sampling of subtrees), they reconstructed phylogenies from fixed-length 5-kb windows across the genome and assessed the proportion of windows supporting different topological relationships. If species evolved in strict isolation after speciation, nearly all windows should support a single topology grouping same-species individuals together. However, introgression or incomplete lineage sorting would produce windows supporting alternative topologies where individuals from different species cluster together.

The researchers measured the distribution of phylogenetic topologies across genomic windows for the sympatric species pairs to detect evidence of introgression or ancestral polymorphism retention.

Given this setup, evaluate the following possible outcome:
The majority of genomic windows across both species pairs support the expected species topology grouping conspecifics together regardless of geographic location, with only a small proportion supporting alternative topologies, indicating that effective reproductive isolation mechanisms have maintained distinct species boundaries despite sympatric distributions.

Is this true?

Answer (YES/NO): YES